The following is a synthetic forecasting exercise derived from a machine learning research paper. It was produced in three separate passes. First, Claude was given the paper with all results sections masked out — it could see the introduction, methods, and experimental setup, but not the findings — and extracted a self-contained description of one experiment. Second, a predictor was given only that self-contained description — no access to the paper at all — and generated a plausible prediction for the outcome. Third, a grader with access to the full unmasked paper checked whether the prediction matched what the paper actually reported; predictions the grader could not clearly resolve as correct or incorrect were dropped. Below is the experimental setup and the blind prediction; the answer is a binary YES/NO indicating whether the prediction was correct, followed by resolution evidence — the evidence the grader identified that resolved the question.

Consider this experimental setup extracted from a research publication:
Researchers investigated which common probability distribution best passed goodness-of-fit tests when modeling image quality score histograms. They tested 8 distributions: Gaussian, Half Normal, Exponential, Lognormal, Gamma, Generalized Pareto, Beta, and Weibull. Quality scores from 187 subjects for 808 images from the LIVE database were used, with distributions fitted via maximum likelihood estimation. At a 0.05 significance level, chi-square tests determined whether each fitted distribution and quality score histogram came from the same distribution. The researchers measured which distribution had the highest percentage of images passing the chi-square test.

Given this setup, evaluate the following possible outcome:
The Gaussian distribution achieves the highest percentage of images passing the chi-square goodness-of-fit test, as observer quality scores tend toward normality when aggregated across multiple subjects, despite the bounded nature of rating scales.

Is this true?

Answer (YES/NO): YES